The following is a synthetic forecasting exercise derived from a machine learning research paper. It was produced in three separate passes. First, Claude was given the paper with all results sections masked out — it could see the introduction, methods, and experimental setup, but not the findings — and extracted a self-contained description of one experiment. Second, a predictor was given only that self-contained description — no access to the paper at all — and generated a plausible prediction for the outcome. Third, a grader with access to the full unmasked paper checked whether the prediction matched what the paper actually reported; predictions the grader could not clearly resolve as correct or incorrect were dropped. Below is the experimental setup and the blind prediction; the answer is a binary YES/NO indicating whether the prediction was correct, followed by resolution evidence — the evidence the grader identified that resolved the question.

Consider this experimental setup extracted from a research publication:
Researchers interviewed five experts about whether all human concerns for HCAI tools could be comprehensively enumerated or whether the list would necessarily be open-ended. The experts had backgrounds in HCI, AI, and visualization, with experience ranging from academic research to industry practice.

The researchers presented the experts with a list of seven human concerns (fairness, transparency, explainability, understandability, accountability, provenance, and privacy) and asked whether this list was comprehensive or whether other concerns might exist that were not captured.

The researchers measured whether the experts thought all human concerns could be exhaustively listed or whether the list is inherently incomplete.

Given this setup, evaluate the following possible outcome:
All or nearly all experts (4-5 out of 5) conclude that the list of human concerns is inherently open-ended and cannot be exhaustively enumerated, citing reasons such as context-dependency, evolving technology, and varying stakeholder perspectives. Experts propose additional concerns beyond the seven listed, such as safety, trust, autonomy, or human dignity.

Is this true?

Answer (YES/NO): NO